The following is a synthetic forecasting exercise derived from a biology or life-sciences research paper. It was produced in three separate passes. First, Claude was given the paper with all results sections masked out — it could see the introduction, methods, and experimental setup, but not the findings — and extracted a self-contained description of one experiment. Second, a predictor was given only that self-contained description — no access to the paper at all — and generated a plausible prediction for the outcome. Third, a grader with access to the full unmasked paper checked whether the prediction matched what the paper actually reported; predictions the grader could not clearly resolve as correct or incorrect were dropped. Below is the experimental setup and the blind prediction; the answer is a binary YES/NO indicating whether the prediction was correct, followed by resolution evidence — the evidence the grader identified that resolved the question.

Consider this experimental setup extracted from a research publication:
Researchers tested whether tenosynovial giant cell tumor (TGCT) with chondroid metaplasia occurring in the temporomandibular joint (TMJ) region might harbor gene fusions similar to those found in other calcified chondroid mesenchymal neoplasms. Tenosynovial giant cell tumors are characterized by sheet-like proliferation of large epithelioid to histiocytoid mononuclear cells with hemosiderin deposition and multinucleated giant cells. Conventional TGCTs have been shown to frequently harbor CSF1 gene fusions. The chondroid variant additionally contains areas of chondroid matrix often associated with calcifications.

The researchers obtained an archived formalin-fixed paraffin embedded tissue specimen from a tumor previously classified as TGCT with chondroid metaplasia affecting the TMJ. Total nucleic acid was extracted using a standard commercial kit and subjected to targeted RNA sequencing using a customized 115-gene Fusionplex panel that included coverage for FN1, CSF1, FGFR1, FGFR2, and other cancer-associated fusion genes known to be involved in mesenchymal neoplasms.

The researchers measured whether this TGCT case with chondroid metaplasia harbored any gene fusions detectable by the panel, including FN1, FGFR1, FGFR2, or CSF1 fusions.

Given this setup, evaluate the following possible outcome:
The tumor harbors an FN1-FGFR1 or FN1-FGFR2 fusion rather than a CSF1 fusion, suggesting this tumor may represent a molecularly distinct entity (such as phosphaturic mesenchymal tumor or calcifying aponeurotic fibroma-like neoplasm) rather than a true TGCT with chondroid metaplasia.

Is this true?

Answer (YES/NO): NO